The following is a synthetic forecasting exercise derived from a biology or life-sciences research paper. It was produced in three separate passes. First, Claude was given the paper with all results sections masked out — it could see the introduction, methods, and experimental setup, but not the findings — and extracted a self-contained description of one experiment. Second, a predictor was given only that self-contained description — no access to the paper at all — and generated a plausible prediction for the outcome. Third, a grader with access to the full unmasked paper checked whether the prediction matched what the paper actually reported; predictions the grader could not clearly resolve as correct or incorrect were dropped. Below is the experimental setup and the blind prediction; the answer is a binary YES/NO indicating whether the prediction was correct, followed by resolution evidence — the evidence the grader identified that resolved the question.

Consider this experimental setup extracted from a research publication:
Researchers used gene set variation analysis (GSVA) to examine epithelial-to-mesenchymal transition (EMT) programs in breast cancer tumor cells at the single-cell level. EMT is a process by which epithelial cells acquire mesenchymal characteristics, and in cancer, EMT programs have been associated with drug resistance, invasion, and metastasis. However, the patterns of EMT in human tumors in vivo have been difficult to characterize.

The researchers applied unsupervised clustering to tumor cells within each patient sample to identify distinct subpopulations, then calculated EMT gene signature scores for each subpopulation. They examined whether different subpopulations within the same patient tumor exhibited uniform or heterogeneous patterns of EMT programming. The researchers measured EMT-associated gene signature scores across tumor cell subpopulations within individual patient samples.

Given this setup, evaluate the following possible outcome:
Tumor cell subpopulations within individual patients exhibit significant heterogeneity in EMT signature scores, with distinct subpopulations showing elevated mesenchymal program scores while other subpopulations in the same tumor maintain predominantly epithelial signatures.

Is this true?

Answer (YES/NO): YES